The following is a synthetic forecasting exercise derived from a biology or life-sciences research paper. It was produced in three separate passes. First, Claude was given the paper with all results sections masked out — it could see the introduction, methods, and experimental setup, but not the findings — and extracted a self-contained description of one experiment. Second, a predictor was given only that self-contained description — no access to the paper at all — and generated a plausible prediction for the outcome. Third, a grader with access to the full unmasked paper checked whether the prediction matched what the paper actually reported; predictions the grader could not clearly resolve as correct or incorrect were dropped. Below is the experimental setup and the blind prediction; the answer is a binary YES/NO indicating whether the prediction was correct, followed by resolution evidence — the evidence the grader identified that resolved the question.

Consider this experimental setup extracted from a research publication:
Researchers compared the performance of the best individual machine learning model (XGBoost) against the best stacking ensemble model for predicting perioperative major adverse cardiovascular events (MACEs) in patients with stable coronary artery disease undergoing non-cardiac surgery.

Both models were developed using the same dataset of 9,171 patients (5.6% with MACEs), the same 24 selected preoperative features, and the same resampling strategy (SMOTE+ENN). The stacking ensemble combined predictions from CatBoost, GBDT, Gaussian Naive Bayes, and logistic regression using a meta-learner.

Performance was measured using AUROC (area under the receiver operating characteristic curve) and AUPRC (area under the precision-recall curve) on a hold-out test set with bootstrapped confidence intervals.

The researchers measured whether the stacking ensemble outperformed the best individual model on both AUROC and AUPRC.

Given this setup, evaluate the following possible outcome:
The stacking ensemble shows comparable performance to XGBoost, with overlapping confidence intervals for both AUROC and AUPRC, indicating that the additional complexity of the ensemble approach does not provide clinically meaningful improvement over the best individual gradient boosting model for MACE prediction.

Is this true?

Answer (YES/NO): NO